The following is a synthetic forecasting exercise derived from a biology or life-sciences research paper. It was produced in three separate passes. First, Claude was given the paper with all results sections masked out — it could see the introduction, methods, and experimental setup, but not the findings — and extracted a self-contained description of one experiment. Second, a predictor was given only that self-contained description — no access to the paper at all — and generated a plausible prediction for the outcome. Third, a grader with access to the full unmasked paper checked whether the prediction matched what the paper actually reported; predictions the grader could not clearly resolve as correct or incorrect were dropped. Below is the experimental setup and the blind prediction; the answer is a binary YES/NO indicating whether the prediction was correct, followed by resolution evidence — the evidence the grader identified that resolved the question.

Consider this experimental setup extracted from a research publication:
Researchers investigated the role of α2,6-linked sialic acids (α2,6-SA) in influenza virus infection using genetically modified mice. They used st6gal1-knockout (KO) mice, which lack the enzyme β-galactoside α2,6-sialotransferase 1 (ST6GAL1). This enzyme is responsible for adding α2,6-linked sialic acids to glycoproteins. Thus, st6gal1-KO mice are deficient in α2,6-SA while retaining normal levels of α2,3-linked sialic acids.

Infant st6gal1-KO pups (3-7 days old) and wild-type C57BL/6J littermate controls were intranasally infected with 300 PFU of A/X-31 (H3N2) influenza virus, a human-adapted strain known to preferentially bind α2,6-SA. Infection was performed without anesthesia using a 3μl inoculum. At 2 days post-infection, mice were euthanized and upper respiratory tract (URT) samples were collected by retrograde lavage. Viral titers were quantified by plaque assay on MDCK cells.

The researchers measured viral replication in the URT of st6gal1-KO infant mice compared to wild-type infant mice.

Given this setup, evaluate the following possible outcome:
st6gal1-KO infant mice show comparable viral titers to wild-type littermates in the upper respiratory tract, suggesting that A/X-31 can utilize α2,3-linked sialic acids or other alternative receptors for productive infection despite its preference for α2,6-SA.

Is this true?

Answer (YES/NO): YES